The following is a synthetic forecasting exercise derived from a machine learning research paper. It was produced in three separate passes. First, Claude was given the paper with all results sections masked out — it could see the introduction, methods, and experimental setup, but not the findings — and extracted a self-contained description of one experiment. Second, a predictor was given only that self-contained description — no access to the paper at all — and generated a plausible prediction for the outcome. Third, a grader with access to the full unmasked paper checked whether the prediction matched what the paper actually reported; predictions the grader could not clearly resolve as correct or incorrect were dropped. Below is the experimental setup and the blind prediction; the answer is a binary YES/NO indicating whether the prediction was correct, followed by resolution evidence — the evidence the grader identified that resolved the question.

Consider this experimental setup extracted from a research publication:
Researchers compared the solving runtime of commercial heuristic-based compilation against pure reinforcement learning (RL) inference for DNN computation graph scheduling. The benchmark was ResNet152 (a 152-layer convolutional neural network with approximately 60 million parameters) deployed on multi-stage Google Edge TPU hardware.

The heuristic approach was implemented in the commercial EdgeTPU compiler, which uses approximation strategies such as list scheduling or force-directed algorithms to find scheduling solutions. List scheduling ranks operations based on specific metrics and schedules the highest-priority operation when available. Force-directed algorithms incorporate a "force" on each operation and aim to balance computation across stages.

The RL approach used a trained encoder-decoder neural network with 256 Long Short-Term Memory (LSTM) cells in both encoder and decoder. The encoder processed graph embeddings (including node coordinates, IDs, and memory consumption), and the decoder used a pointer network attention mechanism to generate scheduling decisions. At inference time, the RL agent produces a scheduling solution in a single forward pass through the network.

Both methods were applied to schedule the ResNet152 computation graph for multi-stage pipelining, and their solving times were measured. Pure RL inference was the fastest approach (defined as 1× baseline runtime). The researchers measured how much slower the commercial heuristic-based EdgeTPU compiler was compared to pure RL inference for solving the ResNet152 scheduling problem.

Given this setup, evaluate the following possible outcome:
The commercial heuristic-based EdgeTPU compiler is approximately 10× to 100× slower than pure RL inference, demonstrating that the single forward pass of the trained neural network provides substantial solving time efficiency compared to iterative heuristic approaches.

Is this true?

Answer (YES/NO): YES